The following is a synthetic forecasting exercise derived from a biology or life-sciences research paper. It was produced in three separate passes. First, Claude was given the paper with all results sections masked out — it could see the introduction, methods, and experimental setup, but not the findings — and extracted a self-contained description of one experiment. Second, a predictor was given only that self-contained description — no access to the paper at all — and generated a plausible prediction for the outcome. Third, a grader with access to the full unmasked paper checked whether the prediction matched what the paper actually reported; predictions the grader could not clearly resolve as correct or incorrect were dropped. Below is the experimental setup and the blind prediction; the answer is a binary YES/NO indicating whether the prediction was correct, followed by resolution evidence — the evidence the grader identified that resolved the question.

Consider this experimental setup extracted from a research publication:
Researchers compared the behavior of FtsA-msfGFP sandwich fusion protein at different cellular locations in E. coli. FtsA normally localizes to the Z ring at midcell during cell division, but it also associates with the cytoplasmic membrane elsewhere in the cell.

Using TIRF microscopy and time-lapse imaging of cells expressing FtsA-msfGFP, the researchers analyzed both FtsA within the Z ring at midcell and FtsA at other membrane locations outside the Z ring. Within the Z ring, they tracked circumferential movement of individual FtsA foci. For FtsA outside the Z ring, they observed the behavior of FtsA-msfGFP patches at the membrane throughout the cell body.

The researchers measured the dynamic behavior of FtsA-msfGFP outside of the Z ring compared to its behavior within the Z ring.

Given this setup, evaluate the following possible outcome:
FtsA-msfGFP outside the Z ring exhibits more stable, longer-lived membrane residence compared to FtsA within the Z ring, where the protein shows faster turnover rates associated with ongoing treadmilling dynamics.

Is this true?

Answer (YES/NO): NO